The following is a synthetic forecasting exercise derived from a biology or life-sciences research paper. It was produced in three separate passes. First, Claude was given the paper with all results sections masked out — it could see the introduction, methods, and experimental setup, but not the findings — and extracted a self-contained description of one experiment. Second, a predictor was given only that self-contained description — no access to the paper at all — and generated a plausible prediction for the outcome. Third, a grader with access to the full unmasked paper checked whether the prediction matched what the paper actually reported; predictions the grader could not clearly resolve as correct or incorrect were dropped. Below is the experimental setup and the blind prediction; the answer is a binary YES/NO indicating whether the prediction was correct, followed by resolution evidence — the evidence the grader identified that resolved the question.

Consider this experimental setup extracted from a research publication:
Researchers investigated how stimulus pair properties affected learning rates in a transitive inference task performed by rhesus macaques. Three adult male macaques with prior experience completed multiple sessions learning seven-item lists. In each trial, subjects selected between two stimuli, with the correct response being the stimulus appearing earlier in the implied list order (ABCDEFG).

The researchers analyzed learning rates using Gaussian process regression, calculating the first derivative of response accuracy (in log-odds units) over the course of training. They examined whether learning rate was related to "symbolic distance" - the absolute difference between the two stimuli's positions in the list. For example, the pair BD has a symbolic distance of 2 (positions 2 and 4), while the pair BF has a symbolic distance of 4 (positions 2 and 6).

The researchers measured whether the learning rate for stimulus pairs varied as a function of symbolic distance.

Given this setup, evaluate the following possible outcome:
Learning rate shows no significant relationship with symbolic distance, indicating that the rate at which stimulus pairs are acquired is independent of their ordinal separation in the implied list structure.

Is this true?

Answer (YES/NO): NO